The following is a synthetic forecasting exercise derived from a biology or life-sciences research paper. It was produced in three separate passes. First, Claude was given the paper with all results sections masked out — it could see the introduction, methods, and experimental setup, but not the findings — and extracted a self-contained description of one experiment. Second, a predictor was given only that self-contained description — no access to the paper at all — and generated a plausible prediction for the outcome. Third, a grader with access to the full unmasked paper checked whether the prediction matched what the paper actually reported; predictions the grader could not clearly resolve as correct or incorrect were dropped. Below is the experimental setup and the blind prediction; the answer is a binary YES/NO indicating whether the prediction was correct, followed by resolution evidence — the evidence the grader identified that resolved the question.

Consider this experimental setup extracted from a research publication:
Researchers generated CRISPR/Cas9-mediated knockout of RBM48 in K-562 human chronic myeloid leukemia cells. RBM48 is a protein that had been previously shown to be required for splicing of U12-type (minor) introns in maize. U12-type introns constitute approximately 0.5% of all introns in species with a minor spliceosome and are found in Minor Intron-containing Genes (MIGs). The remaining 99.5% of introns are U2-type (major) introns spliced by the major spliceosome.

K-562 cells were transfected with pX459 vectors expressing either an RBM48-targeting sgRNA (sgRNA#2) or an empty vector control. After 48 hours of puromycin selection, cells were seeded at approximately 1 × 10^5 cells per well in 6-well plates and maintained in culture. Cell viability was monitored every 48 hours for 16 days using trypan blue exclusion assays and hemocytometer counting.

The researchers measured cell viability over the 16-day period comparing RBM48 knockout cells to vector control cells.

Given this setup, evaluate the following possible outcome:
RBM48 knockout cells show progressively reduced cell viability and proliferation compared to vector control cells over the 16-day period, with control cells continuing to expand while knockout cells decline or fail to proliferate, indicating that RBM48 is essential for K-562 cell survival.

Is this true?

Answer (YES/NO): NO